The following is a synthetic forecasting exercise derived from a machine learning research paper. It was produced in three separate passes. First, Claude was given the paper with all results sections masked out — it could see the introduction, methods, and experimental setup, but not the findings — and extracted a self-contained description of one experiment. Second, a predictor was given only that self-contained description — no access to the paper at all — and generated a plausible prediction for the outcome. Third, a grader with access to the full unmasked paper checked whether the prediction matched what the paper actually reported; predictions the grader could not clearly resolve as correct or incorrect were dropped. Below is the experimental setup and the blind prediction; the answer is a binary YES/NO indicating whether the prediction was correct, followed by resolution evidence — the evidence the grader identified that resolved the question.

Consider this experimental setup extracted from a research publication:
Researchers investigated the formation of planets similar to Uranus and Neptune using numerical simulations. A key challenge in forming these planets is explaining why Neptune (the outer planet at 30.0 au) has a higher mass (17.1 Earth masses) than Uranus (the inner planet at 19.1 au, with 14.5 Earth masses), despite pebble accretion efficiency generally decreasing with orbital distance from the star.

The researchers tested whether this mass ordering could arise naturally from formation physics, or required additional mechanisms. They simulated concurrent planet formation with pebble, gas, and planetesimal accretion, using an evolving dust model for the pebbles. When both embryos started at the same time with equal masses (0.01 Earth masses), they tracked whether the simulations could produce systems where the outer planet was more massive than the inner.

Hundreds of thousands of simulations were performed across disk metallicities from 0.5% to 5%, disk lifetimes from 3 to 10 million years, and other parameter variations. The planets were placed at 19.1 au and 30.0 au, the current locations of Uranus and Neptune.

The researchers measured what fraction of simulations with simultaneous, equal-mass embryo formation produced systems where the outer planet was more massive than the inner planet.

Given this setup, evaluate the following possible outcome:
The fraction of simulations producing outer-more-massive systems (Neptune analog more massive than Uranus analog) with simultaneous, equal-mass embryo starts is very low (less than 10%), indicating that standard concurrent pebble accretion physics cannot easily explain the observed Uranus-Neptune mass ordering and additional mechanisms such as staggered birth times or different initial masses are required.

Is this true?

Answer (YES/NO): YES